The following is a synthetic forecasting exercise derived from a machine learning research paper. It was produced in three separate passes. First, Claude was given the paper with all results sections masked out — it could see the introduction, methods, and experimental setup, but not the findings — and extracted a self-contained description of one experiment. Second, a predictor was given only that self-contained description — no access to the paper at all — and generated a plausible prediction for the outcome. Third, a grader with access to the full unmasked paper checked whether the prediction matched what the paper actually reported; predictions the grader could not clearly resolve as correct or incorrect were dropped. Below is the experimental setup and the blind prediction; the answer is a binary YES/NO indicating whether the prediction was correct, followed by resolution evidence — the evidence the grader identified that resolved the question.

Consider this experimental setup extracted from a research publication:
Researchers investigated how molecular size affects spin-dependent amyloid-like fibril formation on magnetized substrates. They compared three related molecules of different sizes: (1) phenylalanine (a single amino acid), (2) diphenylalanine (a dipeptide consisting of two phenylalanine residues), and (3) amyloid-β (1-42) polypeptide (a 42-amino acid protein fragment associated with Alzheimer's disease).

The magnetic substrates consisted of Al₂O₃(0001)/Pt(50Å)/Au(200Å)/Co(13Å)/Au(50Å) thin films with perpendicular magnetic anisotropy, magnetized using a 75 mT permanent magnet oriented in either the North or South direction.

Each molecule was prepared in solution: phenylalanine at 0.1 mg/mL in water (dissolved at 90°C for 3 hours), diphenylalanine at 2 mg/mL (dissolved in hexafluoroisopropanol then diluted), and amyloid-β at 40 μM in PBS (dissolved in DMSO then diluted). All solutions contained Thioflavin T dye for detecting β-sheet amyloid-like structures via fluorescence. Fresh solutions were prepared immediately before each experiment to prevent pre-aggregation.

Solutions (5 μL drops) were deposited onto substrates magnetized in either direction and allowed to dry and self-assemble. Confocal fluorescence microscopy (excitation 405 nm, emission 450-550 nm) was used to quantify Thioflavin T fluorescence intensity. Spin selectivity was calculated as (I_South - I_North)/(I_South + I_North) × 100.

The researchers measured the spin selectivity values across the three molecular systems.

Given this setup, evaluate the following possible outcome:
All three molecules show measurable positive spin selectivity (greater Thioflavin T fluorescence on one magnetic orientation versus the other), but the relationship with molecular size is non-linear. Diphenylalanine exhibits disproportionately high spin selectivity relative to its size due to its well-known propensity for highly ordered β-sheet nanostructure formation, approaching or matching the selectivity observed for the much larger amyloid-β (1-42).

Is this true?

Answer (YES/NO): NO